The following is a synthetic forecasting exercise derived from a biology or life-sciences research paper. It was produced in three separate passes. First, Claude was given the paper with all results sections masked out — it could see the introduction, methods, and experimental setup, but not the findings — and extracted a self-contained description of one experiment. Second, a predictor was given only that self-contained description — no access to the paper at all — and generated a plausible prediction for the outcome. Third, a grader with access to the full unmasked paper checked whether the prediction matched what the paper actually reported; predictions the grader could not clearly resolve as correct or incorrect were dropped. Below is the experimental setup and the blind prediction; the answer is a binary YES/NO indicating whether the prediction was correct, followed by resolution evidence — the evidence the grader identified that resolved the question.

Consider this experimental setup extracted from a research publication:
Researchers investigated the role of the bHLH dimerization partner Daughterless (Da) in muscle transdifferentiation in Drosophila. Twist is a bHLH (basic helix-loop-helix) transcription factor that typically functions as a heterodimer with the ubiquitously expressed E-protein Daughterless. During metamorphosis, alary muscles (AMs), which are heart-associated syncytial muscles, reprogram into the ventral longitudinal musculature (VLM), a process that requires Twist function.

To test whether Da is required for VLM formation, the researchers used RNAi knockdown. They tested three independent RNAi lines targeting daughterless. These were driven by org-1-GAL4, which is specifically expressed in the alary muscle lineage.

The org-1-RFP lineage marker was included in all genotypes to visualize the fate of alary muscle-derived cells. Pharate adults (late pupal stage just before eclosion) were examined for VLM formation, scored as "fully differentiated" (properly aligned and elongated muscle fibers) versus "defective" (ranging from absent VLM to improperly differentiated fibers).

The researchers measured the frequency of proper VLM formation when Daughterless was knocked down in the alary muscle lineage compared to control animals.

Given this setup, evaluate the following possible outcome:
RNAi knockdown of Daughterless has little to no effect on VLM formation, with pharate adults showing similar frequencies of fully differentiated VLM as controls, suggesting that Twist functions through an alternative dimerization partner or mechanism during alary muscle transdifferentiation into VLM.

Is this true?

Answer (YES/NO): YES